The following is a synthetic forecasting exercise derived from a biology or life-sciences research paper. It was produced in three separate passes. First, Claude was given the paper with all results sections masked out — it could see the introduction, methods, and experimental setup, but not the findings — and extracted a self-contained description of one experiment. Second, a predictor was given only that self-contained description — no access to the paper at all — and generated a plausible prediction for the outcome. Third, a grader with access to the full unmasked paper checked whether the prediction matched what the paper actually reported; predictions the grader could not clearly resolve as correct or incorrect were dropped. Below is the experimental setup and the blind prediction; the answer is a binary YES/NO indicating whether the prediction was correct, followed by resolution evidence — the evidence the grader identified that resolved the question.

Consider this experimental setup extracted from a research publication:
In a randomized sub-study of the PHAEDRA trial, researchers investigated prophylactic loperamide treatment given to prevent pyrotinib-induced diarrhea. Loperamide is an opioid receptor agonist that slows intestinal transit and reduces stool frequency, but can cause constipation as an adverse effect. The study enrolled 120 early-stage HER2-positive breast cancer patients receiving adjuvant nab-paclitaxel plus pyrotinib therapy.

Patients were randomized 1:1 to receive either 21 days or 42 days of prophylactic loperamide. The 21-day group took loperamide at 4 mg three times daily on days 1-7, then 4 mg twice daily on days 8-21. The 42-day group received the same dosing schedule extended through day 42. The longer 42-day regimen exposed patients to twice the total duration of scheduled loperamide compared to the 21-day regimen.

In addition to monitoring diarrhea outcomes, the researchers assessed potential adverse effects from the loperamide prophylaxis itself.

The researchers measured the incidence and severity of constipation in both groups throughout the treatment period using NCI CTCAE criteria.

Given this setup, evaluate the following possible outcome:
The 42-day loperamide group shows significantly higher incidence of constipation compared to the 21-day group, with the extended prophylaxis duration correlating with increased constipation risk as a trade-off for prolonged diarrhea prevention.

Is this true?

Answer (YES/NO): NO